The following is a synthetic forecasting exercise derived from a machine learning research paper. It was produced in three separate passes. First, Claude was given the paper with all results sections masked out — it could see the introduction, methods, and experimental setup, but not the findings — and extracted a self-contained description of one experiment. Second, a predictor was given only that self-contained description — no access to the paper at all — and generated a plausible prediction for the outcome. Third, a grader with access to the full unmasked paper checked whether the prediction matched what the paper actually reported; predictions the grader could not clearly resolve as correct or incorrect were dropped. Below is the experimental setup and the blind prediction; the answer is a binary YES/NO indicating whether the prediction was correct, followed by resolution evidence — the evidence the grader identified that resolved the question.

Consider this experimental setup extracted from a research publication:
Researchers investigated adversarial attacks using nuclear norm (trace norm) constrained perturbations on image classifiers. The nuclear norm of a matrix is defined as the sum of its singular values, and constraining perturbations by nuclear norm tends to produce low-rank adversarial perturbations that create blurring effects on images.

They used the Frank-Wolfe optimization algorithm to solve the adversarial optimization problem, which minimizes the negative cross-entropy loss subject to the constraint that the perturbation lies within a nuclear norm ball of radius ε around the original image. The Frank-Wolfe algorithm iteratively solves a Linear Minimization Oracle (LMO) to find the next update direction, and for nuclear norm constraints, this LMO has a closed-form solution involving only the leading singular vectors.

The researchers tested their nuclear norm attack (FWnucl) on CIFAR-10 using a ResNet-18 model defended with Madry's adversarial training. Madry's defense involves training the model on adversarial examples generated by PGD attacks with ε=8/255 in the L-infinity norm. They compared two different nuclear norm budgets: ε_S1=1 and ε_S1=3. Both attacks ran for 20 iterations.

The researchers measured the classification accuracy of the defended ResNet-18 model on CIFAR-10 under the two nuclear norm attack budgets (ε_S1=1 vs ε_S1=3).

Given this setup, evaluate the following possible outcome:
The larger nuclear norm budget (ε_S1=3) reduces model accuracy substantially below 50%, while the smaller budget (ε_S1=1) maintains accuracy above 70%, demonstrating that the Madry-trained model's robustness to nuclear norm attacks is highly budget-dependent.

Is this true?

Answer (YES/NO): NO